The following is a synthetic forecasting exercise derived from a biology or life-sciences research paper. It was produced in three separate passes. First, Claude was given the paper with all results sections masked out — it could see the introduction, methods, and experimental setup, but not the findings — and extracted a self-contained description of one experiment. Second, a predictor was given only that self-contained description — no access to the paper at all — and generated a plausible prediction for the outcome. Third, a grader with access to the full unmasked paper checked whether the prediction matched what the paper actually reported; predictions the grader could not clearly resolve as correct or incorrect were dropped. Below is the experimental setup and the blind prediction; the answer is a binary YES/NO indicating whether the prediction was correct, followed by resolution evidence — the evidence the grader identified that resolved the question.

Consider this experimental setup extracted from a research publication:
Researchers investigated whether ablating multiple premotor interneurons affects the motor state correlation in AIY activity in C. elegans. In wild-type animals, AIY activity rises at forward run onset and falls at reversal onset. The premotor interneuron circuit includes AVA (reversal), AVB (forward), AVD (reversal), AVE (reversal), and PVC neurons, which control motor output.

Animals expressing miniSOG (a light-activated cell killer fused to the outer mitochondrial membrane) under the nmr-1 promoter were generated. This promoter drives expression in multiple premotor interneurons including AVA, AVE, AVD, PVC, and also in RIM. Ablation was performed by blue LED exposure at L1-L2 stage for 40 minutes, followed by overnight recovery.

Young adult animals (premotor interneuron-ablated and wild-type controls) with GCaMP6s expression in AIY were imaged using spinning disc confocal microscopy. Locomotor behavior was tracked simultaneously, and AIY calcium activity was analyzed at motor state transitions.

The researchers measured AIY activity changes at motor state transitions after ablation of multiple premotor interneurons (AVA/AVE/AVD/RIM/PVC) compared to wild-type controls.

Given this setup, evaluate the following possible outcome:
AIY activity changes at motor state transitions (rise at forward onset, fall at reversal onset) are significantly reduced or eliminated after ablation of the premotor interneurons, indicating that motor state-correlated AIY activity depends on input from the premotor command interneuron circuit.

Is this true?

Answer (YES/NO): NO